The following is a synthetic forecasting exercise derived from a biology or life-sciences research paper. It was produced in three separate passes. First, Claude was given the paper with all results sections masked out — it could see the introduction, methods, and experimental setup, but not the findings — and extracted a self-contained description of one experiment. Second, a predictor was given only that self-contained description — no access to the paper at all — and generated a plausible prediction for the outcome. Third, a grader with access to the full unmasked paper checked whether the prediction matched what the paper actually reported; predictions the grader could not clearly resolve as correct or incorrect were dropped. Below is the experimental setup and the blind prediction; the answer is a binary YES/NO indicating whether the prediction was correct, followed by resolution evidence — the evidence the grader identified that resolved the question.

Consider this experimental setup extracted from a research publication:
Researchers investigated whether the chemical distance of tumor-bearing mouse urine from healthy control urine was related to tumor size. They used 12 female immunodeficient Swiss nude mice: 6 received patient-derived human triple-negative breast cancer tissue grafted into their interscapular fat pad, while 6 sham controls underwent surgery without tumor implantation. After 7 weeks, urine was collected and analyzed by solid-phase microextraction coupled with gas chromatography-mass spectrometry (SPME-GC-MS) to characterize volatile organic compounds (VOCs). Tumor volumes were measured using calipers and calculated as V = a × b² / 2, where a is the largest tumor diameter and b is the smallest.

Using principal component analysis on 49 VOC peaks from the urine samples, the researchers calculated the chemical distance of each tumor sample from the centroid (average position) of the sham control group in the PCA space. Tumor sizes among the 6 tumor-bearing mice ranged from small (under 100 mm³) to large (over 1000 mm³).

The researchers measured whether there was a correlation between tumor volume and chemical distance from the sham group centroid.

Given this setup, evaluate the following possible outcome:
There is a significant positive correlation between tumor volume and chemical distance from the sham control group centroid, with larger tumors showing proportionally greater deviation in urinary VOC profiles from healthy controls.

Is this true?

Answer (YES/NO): NO